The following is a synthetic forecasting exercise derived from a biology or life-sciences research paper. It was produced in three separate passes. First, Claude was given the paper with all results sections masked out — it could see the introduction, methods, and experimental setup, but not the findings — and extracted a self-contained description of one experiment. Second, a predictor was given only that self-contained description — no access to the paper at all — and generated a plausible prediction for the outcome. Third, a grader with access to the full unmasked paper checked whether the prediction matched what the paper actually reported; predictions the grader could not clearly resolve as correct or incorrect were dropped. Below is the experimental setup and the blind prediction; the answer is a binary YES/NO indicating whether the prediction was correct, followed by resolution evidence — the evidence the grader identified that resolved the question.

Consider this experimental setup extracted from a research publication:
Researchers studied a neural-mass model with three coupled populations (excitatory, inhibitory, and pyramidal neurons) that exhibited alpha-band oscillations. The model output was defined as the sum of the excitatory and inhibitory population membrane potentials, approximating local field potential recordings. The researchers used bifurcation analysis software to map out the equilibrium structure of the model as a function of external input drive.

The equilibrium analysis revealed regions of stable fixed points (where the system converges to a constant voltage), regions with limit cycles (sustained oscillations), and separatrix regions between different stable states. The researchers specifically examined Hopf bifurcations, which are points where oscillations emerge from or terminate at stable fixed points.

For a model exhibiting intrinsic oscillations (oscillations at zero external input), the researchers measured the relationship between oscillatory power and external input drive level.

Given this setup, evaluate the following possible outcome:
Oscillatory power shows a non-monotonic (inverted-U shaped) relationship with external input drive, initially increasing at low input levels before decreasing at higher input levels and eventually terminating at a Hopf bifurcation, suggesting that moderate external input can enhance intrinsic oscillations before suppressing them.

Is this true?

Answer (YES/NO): NO